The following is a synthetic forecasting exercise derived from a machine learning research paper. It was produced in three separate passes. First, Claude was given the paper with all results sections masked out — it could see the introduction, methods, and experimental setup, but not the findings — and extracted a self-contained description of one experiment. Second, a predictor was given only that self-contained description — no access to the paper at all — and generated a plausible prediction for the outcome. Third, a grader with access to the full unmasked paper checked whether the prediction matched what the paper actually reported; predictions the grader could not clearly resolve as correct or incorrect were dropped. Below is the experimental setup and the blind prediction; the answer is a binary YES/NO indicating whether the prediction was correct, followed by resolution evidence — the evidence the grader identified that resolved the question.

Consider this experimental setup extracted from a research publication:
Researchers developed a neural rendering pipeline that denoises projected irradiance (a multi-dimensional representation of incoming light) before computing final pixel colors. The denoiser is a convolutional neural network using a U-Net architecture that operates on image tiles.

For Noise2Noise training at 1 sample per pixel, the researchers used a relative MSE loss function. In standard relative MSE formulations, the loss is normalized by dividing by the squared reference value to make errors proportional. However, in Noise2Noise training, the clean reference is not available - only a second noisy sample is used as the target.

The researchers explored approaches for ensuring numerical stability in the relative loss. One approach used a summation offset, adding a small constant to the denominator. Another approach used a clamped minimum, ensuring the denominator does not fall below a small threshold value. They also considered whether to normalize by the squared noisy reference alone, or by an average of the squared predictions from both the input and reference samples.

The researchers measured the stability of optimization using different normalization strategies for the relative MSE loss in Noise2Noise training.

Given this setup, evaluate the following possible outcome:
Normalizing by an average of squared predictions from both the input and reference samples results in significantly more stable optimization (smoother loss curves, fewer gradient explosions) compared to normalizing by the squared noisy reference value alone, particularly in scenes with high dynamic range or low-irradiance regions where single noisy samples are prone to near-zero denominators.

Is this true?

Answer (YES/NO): YES